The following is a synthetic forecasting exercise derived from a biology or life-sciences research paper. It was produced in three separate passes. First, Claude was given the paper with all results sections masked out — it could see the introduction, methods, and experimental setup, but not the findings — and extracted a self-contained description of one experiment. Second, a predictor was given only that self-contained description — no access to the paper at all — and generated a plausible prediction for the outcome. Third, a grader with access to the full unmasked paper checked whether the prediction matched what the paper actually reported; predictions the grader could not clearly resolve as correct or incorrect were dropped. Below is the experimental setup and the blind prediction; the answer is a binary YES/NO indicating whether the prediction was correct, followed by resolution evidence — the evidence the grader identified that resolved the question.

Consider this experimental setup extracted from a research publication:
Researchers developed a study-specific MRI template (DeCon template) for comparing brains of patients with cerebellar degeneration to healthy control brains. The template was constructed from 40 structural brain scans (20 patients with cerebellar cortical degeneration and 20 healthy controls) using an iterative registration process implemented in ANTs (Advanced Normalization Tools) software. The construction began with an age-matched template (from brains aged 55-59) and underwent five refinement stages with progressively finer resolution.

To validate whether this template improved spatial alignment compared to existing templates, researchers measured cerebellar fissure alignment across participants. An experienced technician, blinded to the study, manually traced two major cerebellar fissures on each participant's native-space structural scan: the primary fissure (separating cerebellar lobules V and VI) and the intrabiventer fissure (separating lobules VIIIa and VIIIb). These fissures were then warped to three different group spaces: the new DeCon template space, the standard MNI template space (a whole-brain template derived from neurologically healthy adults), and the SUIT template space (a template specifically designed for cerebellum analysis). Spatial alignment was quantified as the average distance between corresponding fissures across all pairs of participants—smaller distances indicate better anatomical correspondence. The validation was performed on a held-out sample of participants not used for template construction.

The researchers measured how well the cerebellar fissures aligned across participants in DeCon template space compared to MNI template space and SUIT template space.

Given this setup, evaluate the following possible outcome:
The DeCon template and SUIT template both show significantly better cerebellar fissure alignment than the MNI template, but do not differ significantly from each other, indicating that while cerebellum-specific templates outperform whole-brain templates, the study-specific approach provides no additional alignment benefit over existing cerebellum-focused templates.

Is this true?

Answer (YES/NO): NO